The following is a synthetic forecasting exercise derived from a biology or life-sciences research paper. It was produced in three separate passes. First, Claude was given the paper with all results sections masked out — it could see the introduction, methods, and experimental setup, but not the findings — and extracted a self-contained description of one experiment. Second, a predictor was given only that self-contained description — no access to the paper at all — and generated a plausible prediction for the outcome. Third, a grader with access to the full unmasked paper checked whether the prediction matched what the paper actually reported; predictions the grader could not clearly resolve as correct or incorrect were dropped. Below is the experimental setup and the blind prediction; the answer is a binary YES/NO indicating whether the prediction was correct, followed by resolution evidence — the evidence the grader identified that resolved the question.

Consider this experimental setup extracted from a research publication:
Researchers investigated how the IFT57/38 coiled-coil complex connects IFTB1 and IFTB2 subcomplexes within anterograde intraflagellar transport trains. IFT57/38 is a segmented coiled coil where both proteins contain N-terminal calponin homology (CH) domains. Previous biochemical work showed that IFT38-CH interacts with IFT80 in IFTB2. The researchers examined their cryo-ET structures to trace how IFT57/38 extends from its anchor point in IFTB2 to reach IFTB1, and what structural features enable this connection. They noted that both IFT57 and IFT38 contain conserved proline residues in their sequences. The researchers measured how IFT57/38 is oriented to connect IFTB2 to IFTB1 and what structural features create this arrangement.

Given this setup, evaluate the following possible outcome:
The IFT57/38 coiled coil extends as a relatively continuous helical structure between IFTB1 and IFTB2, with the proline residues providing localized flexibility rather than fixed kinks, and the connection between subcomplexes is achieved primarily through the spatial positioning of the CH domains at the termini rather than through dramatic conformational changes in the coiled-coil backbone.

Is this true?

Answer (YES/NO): NO